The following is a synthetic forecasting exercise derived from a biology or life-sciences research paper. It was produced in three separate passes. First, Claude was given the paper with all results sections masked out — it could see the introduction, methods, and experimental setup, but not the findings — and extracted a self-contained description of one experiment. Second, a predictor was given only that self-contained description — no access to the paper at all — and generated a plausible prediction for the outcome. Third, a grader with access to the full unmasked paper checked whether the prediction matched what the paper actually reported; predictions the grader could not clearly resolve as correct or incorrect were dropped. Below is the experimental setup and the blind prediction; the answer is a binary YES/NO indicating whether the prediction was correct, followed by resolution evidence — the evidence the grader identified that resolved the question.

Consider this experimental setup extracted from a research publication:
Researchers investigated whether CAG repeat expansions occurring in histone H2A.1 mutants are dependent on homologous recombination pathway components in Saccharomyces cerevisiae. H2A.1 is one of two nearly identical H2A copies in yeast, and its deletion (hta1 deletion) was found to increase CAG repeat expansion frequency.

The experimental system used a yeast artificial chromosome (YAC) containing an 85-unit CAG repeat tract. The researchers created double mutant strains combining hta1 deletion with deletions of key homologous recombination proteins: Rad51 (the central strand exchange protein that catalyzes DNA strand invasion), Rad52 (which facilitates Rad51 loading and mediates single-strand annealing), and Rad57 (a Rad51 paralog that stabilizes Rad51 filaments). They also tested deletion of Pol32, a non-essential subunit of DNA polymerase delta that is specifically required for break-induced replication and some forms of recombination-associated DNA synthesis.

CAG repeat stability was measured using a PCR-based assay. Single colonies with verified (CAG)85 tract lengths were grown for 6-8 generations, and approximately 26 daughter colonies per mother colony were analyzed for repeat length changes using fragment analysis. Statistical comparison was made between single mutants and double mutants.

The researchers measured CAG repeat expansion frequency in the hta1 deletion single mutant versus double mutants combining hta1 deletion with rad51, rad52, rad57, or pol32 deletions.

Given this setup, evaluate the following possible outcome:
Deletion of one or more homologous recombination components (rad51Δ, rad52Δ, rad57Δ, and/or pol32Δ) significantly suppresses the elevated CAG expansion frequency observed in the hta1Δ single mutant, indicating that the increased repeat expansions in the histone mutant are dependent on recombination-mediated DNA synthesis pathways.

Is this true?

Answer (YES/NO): YES